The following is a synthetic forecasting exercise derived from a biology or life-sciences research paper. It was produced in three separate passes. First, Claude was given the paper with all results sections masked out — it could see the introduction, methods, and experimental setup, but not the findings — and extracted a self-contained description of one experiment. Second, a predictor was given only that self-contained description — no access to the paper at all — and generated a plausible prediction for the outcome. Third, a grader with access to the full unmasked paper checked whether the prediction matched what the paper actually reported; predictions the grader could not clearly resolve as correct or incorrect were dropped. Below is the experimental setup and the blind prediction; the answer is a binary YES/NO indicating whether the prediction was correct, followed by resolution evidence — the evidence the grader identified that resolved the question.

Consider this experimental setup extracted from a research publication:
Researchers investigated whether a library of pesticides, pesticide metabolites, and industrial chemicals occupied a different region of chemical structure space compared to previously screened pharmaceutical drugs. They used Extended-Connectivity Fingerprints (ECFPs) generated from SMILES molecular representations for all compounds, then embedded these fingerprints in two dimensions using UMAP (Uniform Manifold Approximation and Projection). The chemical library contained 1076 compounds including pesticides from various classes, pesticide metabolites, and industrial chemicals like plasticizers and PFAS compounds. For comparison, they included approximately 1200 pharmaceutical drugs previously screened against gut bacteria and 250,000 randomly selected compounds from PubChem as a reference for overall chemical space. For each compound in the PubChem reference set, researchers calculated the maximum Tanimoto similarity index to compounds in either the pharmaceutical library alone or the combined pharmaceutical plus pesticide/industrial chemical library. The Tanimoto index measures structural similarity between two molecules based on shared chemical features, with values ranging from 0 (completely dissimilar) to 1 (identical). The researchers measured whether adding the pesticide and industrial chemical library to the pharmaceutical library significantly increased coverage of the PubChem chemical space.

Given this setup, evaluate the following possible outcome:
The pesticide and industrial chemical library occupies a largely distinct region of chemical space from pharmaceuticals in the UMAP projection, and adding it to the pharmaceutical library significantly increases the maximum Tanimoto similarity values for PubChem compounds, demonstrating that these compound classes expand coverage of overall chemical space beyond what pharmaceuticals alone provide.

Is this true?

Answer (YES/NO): YES